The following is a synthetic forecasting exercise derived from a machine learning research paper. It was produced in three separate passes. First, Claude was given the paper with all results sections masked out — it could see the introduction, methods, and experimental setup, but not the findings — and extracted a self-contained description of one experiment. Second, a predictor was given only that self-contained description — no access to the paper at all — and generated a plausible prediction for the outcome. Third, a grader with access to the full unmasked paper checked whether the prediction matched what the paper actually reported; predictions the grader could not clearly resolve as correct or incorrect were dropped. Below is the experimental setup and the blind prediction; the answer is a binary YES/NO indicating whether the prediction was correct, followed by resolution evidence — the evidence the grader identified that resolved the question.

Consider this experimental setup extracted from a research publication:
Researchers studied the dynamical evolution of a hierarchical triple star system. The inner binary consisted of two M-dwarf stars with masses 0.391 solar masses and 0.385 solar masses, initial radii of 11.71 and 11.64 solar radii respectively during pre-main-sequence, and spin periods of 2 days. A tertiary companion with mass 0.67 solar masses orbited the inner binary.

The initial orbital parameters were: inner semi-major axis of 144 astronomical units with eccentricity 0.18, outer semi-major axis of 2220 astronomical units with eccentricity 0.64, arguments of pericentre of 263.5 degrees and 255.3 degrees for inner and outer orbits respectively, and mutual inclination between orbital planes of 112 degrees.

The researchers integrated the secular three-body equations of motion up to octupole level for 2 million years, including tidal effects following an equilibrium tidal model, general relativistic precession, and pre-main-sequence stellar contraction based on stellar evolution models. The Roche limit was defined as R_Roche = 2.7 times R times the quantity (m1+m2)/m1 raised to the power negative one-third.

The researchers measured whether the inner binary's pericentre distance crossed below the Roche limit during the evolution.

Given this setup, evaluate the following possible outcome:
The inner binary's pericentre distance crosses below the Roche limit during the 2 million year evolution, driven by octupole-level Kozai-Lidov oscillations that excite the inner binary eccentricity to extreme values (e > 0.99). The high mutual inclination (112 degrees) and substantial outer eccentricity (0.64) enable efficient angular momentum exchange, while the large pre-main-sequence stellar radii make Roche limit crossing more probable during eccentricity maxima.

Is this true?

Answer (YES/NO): NO